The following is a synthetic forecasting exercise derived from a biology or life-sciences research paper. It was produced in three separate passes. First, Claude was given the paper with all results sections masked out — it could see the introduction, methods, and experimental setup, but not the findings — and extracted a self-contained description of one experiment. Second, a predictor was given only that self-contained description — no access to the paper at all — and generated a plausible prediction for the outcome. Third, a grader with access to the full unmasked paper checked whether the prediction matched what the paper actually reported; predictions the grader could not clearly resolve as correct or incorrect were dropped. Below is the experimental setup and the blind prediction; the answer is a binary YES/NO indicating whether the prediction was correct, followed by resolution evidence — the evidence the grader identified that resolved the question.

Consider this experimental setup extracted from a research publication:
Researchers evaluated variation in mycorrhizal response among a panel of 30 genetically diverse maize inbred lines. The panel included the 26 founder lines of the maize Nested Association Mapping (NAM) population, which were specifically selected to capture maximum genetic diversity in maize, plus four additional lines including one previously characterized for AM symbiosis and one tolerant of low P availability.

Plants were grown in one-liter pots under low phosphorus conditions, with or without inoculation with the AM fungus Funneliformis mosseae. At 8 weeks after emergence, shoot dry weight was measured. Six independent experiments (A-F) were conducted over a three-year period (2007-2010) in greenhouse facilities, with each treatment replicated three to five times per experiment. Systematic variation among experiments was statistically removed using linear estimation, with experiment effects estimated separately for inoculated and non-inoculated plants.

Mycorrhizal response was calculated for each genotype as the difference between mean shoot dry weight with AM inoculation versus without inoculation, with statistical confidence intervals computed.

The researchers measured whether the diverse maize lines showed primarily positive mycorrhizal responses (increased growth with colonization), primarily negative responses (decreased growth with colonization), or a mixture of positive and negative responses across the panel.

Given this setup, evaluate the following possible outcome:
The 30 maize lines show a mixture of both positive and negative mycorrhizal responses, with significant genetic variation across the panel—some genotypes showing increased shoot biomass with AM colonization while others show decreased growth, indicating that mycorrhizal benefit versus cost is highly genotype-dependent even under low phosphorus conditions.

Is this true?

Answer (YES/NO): NO